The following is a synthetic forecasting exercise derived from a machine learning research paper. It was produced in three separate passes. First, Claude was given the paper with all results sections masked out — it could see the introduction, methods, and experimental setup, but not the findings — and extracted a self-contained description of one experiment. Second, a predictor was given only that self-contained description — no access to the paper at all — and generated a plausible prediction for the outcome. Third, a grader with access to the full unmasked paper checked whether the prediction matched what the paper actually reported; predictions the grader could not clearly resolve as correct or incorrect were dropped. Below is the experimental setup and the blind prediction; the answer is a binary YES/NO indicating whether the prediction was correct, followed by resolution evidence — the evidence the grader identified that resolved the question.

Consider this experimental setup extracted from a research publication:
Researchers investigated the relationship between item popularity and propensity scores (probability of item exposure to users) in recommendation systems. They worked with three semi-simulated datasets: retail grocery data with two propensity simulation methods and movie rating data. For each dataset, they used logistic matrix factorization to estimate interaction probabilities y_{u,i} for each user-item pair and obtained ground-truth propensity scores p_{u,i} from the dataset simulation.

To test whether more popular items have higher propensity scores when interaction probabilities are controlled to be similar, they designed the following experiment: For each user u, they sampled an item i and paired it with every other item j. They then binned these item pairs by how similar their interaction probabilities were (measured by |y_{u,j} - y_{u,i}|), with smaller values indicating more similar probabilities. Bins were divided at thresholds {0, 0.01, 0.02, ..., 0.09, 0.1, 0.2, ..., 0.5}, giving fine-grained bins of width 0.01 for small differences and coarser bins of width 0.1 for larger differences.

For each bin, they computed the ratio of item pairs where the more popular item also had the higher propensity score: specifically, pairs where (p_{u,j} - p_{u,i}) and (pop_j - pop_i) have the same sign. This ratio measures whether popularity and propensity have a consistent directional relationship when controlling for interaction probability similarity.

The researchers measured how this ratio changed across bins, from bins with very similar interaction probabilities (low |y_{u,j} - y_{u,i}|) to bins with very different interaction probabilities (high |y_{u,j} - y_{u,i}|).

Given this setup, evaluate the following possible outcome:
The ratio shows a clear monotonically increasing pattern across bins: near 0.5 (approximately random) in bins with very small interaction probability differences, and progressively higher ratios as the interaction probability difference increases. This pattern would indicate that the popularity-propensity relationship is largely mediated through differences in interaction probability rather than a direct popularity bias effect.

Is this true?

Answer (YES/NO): NO